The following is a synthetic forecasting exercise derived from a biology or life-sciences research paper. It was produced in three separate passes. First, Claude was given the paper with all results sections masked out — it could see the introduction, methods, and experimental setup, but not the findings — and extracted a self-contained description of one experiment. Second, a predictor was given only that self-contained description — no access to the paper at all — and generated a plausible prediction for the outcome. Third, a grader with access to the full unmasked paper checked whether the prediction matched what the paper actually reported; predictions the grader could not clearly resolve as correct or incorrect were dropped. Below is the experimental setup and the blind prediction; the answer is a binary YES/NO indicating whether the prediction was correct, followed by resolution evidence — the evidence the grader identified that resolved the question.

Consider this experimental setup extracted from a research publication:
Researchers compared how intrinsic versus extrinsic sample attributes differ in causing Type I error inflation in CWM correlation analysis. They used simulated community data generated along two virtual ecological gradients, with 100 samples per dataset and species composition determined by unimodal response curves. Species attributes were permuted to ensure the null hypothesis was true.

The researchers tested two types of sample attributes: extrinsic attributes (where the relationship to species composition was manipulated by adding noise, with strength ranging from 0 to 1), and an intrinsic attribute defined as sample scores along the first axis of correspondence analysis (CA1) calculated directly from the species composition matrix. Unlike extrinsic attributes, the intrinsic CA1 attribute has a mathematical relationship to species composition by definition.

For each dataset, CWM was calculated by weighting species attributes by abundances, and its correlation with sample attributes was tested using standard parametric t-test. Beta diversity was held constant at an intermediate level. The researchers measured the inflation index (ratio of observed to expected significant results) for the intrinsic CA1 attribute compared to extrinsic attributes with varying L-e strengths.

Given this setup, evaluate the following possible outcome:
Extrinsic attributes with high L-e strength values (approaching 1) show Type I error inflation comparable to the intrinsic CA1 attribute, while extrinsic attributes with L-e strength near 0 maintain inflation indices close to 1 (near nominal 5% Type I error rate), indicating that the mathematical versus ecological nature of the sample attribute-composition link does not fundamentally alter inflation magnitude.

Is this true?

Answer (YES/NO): NO